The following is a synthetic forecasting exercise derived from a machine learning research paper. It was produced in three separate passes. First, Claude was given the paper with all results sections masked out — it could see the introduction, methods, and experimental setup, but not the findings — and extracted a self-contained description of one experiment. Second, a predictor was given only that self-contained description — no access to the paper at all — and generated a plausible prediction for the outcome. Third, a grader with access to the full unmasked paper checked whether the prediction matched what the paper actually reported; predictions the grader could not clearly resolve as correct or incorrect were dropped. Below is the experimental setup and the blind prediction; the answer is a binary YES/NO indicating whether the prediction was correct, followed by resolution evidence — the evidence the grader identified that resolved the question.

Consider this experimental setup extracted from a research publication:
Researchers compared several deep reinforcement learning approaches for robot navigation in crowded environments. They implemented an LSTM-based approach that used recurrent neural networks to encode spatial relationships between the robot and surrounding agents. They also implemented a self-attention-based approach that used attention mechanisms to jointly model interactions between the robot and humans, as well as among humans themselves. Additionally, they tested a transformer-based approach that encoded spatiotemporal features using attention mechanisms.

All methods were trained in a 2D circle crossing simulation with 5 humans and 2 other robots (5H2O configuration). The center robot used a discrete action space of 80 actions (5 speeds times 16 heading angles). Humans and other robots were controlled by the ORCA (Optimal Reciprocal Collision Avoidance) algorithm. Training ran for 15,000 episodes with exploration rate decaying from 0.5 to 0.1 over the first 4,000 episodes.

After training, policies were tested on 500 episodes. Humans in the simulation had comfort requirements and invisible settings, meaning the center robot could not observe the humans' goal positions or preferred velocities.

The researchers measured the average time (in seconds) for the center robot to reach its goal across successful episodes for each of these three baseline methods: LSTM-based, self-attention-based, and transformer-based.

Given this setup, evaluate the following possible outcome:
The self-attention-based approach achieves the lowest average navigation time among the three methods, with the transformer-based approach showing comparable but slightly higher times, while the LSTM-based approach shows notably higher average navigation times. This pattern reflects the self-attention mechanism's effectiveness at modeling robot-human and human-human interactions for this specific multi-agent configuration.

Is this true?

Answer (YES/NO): YES